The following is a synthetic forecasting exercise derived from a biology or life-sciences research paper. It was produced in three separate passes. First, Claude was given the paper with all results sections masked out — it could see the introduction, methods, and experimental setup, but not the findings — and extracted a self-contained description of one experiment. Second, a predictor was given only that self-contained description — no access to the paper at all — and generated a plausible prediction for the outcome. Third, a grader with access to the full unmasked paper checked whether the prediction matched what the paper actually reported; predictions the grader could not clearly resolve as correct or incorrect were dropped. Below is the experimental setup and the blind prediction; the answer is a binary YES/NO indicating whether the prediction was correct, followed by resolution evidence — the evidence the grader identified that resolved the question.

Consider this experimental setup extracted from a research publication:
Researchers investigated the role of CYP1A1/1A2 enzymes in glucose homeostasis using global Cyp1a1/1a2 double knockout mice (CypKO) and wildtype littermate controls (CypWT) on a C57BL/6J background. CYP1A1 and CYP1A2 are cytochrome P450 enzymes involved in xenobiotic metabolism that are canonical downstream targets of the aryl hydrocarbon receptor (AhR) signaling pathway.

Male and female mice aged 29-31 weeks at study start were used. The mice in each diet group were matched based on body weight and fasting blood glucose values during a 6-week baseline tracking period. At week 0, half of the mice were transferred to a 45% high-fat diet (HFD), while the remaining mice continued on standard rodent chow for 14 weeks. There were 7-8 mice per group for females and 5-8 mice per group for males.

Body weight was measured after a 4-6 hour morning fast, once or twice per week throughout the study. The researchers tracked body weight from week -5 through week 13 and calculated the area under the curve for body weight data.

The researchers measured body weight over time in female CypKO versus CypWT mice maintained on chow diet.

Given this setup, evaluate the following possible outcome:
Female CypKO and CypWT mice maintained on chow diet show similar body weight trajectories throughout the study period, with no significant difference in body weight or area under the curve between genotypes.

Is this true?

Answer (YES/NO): NO